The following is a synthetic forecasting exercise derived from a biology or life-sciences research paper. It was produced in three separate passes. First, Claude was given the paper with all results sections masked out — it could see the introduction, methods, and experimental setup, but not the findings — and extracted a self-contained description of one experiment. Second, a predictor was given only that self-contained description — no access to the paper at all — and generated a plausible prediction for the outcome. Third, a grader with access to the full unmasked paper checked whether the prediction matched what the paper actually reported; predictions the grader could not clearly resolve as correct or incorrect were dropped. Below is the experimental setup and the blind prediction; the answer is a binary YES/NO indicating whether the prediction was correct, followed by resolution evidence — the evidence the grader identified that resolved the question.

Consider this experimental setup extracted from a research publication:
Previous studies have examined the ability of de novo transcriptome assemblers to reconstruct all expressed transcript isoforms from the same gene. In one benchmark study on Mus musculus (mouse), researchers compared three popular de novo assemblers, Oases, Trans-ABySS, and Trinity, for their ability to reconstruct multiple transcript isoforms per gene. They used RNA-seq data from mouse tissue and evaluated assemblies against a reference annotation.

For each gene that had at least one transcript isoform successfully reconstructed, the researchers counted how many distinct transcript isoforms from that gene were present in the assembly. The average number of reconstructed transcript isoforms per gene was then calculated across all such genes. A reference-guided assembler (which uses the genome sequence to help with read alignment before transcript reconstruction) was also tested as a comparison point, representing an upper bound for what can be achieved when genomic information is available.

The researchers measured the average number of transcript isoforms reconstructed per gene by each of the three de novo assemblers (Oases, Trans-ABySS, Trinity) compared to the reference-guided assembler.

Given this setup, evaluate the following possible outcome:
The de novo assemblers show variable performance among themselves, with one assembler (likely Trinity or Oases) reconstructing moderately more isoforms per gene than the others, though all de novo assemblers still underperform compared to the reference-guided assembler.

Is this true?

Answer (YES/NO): NO